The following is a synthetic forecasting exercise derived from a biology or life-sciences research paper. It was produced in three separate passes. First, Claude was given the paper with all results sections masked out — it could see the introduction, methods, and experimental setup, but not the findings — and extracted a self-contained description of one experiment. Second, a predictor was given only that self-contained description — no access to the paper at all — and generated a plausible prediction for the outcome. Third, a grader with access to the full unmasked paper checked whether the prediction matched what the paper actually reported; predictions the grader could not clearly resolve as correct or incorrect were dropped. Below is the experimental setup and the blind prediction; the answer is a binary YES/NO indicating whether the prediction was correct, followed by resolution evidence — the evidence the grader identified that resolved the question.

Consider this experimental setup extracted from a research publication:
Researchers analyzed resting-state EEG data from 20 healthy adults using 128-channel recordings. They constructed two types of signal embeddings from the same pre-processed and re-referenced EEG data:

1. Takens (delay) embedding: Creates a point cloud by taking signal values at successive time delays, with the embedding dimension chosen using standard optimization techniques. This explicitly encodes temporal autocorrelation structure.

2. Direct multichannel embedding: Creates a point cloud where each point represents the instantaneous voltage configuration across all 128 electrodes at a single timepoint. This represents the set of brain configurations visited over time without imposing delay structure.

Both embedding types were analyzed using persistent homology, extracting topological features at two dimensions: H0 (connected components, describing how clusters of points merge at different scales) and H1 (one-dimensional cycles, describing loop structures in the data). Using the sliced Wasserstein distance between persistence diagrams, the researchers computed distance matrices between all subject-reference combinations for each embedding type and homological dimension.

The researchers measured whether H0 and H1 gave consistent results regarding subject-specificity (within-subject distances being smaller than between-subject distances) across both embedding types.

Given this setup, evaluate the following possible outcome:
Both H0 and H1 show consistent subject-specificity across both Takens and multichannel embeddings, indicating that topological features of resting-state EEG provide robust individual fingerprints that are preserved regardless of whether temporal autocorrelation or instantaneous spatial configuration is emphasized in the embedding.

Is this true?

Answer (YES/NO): YES